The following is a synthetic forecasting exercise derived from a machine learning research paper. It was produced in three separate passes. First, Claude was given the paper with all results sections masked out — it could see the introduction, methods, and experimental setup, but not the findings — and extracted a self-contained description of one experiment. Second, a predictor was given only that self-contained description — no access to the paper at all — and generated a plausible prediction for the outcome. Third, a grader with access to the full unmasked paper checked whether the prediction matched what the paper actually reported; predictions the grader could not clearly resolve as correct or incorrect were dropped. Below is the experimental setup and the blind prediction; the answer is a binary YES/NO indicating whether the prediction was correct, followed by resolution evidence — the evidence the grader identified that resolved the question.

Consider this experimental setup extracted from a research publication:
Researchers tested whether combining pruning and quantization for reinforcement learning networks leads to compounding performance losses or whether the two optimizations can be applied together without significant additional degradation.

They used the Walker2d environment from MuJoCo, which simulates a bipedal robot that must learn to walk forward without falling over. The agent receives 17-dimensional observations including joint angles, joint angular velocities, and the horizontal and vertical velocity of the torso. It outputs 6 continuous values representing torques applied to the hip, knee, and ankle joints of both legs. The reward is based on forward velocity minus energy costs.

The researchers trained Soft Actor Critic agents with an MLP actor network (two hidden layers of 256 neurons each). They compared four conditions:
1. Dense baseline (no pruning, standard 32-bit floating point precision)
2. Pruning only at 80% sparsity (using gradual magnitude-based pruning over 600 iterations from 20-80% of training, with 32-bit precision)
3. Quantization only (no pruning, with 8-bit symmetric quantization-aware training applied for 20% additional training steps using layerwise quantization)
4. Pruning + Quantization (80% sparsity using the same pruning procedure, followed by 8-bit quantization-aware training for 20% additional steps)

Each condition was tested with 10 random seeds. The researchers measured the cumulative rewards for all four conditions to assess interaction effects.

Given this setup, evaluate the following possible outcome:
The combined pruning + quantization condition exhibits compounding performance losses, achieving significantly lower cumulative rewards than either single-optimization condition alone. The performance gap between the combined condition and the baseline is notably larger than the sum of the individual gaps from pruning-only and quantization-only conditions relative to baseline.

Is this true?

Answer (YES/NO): NO